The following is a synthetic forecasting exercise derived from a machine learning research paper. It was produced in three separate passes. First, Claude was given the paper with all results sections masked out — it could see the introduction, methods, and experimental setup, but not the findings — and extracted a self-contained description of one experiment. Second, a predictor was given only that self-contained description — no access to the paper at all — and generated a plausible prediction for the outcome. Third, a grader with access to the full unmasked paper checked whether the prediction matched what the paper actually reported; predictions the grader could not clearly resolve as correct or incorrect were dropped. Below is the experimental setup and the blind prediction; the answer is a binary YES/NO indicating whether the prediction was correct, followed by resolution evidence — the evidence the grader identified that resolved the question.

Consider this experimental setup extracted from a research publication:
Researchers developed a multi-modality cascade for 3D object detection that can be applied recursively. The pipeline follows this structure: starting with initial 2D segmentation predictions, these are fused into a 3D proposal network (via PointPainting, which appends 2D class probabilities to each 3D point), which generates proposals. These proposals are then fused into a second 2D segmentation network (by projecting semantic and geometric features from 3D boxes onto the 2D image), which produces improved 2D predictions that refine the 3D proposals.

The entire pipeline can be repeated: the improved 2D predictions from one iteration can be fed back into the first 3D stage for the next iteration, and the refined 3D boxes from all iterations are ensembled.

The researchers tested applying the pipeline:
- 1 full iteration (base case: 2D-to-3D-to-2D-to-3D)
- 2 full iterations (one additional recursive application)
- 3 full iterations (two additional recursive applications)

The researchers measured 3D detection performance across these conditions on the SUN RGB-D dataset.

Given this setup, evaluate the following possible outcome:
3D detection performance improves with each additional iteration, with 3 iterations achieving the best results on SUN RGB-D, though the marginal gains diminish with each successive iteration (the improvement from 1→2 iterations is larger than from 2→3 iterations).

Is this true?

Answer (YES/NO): NO